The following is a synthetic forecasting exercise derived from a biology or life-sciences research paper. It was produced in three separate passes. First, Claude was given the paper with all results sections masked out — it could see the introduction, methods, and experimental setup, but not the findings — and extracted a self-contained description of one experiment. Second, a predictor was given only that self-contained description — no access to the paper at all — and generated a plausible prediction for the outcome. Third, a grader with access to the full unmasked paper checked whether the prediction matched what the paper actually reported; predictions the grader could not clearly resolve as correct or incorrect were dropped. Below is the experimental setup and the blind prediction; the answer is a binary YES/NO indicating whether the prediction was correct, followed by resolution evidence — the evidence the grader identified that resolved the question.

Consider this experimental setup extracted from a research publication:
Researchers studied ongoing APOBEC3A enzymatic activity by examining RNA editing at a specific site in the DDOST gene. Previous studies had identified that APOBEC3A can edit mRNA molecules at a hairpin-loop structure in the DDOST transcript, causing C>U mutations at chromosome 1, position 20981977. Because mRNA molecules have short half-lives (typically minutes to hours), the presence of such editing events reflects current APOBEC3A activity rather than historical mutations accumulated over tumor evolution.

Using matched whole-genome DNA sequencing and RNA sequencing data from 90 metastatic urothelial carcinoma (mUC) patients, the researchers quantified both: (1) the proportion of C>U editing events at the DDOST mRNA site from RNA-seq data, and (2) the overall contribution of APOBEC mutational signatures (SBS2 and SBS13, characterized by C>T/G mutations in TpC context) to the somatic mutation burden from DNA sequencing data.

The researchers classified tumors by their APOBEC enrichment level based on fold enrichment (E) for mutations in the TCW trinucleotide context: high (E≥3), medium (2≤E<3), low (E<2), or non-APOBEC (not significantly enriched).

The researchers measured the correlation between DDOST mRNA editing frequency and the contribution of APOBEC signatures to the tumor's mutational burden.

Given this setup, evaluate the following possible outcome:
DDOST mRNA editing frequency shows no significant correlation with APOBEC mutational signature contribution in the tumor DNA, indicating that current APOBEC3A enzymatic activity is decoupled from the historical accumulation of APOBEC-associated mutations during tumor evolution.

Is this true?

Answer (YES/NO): NO